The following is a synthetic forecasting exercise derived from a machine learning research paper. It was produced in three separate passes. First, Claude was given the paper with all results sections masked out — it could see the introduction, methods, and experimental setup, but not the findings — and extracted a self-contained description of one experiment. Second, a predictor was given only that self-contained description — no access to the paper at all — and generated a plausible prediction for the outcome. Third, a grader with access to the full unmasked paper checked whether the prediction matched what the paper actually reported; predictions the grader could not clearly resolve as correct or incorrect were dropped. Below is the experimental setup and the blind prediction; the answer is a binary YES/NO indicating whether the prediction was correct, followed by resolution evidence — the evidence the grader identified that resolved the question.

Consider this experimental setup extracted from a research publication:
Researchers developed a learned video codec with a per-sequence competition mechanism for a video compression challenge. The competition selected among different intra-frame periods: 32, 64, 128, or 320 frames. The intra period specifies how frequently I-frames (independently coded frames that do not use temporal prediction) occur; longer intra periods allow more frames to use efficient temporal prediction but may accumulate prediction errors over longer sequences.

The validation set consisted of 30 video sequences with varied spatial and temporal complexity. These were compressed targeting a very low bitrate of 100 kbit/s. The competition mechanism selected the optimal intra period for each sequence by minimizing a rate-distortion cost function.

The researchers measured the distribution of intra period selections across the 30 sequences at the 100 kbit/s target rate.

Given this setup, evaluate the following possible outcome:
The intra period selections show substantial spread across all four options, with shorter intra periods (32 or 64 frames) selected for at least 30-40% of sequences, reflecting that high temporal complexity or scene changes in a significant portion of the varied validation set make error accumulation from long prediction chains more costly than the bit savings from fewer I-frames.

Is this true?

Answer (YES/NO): NO